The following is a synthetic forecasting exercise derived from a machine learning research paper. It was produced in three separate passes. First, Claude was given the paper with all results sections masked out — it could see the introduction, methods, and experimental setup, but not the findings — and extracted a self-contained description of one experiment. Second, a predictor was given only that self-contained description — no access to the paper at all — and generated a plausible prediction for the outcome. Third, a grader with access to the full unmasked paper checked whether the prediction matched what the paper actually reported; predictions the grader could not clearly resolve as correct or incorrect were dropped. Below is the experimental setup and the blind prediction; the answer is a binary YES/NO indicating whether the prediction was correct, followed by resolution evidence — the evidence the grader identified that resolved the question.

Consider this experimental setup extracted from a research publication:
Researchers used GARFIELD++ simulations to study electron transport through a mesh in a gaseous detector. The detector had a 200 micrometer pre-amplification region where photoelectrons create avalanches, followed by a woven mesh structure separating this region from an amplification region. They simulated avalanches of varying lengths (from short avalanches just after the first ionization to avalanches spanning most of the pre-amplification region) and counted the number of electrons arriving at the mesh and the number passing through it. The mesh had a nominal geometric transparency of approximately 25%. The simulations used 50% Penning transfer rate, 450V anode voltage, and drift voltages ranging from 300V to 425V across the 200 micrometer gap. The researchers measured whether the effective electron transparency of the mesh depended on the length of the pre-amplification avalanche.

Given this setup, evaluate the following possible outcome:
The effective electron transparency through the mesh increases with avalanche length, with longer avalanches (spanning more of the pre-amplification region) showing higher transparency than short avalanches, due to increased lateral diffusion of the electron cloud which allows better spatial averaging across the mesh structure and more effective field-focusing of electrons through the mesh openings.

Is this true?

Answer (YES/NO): NO